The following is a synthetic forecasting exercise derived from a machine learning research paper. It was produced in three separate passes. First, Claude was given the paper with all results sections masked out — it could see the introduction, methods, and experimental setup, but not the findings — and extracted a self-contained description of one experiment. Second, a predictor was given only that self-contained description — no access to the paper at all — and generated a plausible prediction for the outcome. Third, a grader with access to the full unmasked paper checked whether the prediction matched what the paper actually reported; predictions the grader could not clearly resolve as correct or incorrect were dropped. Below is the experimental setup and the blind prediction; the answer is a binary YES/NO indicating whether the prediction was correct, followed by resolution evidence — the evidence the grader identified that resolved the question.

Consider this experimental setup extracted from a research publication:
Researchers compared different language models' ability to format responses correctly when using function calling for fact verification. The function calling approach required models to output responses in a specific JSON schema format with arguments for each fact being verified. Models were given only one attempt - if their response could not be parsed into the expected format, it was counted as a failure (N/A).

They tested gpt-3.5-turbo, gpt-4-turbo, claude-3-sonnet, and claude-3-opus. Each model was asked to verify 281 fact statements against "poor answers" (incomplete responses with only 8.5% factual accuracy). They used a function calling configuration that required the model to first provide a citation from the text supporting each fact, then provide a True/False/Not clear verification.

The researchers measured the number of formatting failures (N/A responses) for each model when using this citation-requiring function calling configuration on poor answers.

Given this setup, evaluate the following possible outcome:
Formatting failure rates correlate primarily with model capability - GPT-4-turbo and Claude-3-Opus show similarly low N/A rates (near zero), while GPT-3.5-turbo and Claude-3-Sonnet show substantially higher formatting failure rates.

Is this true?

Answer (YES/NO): NO